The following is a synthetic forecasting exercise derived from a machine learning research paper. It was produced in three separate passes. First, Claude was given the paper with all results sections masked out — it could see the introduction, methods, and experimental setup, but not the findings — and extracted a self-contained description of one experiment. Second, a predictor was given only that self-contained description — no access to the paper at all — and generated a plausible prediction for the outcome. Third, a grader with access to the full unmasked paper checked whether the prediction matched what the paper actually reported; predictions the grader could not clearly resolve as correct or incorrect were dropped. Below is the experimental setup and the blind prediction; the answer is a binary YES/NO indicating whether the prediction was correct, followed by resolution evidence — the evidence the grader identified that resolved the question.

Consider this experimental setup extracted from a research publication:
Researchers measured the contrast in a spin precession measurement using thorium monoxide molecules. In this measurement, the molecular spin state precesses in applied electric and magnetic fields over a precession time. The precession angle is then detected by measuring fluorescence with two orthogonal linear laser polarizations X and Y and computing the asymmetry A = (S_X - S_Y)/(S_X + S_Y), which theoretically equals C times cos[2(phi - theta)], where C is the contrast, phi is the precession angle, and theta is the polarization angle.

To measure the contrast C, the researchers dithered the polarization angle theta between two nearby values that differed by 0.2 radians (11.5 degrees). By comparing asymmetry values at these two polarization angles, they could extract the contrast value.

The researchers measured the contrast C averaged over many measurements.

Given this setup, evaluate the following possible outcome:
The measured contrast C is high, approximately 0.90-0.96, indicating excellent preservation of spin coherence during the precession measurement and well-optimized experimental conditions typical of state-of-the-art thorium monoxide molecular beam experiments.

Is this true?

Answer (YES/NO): YES